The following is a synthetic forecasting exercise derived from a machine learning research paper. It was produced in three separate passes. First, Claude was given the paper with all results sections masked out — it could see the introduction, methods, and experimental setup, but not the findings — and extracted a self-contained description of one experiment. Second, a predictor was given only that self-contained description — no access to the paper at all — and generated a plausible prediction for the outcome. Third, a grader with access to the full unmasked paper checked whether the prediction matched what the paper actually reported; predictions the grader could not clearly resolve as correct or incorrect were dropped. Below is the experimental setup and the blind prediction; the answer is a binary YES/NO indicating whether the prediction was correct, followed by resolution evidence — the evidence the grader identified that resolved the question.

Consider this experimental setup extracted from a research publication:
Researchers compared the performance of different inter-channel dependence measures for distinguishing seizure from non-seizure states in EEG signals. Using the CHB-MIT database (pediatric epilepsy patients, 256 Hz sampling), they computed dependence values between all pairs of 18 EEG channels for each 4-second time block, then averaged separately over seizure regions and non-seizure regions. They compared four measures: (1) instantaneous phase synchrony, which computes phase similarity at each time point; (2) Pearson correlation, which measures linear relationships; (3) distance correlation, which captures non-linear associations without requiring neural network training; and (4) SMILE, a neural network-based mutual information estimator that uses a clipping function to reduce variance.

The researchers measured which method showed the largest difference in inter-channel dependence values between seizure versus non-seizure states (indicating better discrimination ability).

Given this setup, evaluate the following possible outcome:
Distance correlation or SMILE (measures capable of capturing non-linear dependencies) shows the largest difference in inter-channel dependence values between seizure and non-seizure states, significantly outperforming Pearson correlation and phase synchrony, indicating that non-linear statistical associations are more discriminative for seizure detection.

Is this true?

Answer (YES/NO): YES